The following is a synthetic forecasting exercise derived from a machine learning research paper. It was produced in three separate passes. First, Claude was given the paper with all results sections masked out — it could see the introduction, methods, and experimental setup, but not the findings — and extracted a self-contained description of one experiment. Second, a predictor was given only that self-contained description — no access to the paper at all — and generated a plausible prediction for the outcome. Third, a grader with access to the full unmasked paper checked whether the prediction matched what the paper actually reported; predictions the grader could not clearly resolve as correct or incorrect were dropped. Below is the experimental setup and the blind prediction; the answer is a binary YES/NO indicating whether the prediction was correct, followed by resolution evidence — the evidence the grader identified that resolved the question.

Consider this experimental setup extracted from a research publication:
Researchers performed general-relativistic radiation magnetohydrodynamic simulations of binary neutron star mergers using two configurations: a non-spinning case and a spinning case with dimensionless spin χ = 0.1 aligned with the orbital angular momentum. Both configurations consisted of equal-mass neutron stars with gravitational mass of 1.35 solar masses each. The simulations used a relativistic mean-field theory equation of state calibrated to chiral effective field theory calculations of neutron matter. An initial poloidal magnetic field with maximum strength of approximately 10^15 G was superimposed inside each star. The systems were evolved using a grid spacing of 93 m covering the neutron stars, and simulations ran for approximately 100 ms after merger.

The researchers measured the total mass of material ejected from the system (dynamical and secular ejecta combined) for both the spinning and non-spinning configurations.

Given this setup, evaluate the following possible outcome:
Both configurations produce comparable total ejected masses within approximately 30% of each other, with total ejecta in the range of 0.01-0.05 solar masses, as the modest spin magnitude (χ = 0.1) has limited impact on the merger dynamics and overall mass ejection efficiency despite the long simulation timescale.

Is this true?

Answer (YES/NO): NO